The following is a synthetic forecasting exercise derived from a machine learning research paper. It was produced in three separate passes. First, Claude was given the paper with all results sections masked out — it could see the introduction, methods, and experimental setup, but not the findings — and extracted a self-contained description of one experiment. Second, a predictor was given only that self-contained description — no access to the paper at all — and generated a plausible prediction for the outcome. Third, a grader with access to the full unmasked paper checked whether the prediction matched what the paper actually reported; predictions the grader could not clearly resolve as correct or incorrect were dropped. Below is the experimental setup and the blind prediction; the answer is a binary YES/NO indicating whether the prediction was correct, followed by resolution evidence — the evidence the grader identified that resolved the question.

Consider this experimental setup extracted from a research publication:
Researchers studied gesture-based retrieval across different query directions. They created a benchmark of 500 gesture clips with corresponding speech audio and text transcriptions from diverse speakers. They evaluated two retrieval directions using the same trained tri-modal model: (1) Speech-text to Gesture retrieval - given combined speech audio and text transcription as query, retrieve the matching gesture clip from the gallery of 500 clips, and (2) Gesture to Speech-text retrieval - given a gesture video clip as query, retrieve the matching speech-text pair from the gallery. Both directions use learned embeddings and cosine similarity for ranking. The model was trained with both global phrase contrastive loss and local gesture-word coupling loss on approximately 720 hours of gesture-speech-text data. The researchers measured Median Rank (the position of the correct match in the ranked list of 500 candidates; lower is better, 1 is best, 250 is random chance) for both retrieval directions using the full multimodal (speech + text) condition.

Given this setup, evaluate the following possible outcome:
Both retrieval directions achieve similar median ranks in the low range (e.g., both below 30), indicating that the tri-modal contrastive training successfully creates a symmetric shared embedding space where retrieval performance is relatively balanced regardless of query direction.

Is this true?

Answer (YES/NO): NO